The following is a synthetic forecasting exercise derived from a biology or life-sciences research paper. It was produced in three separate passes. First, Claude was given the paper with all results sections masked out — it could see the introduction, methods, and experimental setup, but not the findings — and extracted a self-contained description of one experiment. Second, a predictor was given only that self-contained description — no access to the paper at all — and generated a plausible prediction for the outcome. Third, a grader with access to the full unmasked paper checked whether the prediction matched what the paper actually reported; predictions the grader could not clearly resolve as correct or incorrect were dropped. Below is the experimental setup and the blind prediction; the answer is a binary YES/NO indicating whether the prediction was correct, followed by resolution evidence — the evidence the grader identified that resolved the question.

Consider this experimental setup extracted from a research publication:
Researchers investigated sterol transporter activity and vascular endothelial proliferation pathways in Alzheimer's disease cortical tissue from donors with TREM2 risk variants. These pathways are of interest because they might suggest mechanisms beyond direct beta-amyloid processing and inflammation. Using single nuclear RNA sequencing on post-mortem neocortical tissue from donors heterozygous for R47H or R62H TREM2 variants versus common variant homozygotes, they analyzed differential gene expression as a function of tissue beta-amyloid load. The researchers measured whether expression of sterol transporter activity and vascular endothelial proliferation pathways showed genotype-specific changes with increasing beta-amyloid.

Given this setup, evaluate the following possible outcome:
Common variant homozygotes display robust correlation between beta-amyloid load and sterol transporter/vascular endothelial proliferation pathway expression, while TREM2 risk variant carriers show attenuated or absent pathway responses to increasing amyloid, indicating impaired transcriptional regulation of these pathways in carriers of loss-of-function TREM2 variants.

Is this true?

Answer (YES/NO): NO